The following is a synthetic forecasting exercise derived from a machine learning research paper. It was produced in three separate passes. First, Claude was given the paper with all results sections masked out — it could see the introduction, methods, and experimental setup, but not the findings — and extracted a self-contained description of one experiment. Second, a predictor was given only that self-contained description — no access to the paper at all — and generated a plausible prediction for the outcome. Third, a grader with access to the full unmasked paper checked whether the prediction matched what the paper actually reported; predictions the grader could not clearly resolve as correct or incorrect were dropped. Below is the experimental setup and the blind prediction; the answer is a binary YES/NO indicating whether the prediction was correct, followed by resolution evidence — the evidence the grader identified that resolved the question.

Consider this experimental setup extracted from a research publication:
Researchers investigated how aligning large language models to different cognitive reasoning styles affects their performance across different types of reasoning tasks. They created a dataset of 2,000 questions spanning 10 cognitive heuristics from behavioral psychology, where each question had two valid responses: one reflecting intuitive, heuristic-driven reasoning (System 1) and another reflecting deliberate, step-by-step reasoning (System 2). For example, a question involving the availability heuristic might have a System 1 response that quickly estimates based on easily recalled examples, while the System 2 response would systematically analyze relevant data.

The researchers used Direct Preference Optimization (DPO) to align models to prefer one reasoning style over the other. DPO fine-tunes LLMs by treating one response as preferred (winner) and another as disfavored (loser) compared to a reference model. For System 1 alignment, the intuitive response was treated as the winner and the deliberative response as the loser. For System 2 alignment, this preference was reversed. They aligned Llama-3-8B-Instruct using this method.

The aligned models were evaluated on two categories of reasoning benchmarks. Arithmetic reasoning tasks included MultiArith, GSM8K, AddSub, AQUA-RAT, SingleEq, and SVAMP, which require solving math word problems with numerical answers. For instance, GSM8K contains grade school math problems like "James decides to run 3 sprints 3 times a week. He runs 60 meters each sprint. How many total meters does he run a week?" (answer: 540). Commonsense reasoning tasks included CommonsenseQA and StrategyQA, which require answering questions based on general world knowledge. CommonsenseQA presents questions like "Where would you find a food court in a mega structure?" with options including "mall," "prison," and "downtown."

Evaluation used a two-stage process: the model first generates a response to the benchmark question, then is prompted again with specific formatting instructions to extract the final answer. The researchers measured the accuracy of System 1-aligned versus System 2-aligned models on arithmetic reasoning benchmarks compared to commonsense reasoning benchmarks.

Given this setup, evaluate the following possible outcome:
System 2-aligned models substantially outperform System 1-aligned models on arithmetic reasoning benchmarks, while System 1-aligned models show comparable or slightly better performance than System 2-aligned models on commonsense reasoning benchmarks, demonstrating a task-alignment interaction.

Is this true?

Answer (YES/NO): NO